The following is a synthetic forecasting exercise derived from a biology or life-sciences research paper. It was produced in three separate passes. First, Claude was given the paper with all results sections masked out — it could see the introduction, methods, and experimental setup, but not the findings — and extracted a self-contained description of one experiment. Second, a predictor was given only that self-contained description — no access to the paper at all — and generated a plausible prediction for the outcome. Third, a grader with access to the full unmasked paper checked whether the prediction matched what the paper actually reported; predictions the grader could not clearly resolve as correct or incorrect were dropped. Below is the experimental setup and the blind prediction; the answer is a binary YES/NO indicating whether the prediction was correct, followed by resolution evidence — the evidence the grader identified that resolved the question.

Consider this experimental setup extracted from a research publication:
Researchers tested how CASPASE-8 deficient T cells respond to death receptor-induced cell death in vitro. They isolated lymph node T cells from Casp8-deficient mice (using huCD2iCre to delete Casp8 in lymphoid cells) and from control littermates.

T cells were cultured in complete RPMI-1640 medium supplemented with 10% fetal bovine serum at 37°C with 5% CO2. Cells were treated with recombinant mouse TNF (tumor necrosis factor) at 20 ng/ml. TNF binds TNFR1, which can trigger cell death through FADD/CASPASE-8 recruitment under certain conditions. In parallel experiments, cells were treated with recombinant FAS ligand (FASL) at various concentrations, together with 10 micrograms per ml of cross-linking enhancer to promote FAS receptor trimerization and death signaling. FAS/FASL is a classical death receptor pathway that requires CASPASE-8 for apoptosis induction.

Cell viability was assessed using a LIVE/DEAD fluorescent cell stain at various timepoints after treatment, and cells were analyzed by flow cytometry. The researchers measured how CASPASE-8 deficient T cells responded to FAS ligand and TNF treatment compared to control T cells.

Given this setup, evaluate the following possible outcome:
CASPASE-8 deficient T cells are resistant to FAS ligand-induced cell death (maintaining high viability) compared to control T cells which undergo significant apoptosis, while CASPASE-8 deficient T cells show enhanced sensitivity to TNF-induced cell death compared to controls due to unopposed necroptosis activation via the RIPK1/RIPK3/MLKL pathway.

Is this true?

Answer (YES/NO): NO